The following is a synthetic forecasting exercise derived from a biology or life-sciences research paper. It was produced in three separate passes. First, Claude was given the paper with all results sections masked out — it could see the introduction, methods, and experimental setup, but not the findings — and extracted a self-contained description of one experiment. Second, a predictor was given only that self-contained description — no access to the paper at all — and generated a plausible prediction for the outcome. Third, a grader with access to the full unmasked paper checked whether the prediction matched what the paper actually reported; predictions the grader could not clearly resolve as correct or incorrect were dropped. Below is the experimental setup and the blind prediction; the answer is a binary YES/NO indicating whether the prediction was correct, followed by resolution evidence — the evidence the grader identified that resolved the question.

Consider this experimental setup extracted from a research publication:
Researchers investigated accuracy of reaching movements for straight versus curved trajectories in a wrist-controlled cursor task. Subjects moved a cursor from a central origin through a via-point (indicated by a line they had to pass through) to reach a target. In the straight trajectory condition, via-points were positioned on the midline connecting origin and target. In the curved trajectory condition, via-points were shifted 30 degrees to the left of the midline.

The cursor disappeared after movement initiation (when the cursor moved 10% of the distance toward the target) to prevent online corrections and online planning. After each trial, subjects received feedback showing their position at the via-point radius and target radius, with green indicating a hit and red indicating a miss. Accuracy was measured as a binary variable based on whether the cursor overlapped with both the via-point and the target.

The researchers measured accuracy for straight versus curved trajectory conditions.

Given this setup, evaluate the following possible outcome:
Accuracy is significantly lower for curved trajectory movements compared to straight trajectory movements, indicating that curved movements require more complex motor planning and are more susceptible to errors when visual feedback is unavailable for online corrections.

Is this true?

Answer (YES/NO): YES